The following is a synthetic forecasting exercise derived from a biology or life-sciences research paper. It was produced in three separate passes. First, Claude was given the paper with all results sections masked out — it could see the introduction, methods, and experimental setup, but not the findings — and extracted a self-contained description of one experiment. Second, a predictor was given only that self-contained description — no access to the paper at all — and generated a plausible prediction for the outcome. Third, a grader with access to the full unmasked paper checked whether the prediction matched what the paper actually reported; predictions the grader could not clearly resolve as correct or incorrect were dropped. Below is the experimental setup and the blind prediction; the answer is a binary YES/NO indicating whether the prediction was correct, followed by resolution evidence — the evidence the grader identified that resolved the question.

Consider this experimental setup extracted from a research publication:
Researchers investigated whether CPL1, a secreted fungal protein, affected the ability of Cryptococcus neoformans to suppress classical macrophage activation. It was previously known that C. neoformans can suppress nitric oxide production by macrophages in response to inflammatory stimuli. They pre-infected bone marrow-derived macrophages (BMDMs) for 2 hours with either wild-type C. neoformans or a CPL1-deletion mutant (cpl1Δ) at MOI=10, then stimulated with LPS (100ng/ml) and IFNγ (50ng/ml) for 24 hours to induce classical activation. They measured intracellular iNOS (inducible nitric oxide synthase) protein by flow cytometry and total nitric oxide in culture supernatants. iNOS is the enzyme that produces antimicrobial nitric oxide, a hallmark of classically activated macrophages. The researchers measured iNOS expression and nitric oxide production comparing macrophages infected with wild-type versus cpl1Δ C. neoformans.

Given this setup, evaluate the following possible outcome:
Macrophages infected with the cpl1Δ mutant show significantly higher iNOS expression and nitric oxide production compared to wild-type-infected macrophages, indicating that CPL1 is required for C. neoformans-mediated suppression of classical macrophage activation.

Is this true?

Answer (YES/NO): YES